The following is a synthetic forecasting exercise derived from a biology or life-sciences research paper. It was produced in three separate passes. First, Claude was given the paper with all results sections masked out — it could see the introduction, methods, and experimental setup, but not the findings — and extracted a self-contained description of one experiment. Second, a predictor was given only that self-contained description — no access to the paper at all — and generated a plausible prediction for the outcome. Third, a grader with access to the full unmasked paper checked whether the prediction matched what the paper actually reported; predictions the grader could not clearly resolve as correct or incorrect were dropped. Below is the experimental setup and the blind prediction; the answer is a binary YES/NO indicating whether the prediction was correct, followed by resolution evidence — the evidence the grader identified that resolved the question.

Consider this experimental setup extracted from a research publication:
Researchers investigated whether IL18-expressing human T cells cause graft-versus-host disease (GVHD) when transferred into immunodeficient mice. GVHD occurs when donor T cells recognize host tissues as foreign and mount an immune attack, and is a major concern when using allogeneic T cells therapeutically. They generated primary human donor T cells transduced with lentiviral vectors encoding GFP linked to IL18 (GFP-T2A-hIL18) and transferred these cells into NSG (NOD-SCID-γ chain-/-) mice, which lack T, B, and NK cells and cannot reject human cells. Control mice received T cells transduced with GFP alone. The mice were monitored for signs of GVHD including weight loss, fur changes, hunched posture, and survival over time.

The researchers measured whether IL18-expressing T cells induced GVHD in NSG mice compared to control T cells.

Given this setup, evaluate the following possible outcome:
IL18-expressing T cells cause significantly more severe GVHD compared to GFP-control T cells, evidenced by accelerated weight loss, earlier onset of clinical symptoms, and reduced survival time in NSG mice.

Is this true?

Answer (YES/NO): YES